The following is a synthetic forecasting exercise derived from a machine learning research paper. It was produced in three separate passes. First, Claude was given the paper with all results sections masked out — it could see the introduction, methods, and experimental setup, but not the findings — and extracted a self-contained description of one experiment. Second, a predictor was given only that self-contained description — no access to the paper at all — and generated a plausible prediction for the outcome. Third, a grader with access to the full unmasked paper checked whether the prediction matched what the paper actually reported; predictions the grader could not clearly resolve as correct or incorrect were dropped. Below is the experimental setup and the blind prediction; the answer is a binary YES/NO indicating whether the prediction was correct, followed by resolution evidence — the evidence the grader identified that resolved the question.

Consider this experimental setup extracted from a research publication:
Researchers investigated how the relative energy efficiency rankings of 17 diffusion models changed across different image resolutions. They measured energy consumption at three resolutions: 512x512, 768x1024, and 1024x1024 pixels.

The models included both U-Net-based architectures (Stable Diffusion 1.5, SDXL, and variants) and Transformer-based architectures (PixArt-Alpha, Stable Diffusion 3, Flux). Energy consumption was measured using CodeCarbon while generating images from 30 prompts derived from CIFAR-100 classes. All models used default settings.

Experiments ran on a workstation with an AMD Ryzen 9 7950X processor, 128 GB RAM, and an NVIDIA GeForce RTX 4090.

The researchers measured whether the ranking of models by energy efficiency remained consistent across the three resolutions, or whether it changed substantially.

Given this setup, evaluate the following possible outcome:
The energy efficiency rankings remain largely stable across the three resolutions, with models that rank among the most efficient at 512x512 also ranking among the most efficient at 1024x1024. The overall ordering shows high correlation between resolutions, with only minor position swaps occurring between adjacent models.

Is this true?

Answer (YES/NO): NO